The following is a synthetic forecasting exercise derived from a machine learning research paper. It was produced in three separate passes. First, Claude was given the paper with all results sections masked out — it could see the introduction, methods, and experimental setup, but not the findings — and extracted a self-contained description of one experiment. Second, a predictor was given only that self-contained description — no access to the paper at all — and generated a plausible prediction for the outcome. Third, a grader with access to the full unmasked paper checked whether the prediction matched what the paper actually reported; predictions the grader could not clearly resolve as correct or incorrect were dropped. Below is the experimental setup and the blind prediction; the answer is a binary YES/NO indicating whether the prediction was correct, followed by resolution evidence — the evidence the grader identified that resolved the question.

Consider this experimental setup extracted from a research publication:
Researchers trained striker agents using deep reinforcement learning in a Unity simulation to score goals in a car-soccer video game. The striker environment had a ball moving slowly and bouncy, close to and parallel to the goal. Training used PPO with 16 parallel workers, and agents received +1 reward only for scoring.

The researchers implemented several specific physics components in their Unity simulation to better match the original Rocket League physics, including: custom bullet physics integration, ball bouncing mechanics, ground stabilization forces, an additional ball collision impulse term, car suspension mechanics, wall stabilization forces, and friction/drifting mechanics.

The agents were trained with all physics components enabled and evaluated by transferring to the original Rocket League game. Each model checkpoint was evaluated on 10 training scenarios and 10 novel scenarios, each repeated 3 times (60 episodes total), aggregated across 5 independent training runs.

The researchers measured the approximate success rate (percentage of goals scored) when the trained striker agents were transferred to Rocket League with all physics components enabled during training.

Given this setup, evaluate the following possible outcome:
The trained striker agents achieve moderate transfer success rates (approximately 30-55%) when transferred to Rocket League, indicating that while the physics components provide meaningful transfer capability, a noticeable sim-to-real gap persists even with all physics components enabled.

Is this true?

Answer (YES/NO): NO